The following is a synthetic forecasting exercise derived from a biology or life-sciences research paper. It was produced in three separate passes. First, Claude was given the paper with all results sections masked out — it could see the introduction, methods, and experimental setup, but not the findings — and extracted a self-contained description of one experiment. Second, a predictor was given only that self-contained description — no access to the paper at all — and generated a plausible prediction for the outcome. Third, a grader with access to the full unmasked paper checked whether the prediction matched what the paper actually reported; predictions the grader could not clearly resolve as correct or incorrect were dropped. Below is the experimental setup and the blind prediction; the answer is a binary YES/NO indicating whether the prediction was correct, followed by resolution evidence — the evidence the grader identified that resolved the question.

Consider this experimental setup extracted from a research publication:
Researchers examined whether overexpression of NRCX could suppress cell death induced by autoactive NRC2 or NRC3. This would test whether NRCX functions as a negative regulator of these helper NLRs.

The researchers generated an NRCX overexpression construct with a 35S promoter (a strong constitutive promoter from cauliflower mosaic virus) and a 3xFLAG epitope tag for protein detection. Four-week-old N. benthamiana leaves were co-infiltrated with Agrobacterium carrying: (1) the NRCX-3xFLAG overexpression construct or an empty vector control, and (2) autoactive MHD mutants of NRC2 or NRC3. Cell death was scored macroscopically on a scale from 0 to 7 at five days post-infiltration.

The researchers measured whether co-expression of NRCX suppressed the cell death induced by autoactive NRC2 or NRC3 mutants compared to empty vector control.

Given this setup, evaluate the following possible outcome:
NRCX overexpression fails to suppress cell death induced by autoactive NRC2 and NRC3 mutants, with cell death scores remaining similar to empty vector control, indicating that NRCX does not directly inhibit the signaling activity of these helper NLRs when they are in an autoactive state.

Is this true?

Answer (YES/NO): NO